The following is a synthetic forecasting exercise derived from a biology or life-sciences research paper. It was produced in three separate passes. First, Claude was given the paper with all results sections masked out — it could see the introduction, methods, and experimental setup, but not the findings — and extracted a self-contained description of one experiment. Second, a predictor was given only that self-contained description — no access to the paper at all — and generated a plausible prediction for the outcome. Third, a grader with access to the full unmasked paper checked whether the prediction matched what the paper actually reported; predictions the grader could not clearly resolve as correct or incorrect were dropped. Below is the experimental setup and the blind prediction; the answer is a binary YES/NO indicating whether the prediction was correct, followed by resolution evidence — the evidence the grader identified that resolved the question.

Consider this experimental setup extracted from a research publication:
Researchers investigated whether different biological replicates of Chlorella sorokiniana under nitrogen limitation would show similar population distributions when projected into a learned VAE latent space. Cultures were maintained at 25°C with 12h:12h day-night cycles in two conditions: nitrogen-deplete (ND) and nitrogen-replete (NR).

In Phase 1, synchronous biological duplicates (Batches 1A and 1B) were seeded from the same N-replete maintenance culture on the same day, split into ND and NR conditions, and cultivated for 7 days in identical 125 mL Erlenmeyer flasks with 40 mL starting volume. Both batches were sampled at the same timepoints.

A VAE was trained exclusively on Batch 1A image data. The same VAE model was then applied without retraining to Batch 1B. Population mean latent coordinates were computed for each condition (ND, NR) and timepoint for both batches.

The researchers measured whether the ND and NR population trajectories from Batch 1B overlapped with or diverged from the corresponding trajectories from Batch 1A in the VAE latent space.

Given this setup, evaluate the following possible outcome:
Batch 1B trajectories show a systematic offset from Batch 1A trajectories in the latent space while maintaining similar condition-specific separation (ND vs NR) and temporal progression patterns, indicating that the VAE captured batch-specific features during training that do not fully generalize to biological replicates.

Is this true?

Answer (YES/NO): NO